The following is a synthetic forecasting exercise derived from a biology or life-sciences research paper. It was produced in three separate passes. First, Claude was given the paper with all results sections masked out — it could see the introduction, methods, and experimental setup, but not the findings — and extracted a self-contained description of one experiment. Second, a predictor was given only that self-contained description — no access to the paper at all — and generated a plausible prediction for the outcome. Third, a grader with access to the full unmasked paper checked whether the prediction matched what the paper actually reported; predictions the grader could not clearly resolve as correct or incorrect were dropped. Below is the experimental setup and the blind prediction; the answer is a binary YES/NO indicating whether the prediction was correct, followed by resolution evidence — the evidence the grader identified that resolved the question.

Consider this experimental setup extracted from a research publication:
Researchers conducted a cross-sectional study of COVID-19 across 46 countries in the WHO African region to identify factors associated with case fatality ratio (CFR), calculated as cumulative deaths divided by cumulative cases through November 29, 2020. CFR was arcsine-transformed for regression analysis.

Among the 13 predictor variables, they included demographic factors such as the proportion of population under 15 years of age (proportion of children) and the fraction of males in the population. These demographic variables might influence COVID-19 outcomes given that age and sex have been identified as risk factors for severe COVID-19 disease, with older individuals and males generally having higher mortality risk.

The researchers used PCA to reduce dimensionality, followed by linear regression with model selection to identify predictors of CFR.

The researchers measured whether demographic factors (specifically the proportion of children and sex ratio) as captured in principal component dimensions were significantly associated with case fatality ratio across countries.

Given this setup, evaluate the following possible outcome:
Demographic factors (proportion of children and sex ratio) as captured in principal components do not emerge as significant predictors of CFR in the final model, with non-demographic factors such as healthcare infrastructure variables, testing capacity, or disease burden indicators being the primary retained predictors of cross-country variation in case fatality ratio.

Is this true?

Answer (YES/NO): NO